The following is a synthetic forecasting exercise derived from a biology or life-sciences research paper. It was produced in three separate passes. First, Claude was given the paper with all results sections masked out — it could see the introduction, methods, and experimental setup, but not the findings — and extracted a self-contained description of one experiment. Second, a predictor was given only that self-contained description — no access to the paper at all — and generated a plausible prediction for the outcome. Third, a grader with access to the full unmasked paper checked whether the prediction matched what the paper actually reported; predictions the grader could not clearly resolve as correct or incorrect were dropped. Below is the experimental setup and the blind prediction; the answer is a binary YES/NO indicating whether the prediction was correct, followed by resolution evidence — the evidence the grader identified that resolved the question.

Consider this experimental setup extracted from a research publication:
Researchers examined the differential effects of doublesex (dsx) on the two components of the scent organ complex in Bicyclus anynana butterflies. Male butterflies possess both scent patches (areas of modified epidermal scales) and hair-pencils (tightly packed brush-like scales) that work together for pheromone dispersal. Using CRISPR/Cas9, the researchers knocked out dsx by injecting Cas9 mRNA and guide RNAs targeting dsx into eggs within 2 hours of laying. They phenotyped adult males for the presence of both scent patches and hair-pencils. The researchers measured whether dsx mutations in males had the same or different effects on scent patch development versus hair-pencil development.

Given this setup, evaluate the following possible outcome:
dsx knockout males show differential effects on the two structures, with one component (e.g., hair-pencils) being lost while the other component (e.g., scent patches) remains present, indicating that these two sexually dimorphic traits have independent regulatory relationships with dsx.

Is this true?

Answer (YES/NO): NO